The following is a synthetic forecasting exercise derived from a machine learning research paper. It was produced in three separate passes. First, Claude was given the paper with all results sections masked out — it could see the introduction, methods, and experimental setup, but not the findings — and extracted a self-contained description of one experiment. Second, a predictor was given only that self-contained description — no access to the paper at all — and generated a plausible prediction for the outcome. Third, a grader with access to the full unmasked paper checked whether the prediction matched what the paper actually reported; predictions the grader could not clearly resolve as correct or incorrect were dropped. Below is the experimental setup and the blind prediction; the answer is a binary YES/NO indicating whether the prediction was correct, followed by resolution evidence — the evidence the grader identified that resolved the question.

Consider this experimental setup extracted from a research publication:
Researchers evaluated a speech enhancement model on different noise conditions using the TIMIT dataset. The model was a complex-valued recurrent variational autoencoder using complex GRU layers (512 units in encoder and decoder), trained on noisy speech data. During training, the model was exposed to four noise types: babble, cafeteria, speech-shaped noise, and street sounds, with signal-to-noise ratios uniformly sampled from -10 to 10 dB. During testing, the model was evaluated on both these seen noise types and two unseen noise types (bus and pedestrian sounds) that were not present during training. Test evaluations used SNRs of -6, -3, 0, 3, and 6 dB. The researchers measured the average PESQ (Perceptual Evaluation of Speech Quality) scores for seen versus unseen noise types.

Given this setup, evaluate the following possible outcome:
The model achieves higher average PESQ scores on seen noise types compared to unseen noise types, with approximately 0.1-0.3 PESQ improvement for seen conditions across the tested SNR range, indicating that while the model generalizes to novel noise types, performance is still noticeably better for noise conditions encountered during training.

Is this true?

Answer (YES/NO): NO